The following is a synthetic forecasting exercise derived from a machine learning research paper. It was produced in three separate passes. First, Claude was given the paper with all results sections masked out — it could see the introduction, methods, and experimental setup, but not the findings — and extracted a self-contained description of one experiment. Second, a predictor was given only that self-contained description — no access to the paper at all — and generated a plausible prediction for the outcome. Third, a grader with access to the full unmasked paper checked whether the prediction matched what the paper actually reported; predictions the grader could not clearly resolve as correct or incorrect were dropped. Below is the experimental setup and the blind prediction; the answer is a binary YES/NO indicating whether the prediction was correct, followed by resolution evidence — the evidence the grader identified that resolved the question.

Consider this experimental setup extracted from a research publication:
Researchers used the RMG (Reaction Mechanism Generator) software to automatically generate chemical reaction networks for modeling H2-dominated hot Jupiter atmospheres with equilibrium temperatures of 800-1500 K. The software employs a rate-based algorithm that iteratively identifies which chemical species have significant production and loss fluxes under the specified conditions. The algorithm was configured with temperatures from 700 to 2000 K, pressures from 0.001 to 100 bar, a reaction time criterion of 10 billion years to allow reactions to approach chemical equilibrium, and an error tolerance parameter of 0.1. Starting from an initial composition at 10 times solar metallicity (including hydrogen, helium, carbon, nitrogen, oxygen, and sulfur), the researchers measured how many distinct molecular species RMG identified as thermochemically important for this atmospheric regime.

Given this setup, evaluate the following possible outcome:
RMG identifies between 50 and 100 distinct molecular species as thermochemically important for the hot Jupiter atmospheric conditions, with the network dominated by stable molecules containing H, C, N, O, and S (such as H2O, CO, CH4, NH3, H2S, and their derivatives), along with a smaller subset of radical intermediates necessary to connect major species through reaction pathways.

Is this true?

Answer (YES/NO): NO